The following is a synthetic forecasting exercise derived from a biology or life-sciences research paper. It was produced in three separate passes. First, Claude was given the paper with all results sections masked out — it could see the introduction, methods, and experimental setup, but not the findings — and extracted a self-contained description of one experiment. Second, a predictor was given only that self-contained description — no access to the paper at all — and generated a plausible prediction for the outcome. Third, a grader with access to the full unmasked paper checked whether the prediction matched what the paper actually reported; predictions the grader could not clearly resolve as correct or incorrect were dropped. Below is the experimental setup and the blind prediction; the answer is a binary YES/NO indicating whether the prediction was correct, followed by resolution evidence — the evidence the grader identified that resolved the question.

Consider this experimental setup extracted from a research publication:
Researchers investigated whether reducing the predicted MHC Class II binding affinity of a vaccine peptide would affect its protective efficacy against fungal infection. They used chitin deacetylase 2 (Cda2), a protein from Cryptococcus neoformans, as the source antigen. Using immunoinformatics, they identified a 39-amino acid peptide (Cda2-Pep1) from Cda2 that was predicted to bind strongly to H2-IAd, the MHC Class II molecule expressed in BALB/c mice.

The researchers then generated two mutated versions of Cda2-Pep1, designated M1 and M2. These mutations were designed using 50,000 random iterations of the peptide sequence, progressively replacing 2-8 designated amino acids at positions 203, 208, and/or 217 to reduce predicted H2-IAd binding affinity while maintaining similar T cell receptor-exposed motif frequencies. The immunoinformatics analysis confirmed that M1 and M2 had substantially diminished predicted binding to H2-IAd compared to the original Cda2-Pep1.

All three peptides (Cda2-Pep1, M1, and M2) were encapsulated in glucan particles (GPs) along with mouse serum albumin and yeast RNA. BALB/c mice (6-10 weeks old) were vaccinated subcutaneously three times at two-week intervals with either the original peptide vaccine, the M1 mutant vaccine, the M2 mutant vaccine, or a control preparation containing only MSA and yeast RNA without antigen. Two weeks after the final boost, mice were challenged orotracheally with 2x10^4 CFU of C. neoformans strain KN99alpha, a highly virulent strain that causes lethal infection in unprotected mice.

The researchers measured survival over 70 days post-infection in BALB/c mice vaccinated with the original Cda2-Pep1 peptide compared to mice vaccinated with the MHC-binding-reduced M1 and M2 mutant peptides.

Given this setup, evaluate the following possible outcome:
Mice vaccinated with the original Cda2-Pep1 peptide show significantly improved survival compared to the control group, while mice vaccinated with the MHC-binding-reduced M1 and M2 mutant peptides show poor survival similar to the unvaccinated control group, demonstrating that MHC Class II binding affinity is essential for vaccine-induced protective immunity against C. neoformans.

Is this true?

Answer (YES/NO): NO